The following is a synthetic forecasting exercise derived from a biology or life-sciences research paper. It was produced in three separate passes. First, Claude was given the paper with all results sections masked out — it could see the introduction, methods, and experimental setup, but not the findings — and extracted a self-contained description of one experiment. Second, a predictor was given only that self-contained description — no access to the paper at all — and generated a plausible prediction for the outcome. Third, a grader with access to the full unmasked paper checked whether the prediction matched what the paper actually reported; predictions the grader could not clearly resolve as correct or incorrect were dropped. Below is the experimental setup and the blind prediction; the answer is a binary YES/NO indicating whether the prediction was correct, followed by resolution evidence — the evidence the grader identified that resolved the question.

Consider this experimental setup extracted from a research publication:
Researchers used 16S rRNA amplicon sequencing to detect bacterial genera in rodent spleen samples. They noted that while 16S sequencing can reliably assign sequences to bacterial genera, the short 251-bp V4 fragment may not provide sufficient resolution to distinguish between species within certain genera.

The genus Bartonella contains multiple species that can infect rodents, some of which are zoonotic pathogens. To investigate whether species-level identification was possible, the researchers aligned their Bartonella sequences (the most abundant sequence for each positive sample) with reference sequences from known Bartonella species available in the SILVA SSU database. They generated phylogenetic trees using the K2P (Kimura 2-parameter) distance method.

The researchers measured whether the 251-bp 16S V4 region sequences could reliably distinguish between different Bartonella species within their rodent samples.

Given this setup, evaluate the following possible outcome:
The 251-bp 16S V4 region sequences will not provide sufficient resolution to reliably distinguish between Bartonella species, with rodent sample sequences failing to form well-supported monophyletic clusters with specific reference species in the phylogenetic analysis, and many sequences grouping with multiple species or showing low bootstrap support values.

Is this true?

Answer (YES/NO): YES